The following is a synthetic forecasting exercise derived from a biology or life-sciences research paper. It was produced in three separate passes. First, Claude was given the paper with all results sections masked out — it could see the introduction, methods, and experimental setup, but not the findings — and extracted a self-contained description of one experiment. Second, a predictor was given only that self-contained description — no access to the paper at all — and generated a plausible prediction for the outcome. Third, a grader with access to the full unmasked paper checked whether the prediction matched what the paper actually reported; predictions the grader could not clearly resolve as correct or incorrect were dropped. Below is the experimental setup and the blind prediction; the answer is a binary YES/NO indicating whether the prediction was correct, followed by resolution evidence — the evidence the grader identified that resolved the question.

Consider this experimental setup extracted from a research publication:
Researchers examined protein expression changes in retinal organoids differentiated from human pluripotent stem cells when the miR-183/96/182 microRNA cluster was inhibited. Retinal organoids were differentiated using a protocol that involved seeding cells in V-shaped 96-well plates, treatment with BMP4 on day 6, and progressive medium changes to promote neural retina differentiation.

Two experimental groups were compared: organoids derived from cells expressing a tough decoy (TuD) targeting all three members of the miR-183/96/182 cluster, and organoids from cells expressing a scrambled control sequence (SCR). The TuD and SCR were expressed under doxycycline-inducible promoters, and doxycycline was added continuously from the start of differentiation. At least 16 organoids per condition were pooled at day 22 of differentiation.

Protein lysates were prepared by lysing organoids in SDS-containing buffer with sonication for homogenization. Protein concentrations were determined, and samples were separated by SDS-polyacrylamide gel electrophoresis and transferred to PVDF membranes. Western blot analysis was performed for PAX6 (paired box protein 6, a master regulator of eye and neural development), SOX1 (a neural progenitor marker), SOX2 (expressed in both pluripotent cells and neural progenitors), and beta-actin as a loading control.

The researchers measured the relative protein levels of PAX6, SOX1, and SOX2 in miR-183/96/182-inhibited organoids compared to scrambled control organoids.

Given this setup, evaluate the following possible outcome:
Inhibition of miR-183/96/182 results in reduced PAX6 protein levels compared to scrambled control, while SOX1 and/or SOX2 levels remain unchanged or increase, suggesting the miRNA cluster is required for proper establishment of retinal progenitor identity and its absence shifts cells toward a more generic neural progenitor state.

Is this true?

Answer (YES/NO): NO